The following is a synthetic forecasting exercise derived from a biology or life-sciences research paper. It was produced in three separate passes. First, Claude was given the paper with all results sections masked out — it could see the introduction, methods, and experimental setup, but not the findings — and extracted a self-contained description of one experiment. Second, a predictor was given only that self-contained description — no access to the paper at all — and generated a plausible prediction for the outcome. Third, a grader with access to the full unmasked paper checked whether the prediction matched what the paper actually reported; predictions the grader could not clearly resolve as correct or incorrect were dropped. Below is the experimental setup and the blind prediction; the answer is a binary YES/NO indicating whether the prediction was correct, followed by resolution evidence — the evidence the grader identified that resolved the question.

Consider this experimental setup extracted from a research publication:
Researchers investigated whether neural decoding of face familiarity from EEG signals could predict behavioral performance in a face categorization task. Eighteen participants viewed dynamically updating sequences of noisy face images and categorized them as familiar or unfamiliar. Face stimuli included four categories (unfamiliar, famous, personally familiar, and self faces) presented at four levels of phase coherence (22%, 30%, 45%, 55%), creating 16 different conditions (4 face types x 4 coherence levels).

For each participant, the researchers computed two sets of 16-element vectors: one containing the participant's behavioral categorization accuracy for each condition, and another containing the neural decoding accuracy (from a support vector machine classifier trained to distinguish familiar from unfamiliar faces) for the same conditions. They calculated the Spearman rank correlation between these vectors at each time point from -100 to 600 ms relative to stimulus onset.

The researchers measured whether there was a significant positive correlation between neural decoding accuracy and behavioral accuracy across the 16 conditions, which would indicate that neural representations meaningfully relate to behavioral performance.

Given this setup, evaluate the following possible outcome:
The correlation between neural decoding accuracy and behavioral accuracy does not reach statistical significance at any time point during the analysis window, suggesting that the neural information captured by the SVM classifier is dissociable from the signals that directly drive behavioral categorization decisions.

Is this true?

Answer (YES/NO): NO